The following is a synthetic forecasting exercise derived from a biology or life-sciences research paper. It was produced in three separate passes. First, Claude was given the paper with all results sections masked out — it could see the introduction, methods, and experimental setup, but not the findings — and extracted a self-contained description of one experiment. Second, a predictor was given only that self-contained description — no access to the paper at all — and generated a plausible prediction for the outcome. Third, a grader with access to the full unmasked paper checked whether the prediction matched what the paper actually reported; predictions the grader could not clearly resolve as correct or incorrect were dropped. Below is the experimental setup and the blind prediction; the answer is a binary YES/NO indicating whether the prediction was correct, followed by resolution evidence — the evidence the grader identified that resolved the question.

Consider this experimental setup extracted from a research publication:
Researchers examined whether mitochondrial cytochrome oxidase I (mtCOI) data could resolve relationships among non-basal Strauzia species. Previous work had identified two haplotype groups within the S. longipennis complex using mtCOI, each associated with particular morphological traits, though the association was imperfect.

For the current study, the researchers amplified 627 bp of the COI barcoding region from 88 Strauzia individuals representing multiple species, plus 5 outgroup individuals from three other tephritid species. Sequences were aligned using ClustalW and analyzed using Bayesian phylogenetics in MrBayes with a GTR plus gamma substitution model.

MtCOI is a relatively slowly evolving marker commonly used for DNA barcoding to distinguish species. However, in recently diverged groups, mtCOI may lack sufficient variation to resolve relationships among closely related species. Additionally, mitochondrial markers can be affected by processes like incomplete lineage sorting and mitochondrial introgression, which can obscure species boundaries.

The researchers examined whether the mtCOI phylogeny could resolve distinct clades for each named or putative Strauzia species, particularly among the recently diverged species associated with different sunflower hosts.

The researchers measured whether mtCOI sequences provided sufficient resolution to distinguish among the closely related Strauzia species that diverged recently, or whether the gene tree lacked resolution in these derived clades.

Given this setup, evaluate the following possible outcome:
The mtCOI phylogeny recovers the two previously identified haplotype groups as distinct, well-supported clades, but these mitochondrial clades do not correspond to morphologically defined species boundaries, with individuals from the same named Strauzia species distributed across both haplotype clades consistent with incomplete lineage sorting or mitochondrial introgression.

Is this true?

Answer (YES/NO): NO